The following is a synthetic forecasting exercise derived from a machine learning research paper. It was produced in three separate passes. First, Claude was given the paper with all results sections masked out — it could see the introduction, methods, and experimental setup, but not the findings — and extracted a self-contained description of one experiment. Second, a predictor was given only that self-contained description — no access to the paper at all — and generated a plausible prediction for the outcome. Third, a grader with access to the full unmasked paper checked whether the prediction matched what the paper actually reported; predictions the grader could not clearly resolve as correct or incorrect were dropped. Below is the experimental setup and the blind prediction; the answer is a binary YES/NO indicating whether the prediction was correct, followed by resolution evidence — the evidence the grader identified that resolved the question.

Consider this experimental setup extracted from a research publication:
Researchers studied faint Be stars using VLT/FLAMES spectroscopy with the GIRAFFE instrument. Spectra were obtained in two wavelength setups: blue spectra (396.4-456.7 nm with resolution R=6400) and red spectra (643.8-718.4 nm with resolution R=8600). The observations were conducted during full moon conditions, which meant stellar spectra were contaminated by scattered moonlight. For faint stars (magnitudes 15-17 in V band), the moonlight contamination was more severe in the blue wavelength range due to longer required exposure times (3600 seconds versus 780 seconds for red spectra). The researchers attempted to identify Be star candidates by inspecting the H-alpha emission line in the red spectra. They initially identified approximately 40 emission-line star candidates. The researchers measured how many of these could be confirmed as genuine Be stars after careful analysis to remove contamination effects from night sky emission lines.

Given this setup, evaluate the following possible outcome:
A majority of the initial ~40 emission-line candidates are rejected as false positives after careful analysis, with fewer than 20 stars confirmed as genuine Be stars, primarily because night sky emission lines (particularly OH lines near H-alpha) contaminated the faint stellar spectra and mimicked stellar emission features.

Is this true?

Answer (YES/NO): YES